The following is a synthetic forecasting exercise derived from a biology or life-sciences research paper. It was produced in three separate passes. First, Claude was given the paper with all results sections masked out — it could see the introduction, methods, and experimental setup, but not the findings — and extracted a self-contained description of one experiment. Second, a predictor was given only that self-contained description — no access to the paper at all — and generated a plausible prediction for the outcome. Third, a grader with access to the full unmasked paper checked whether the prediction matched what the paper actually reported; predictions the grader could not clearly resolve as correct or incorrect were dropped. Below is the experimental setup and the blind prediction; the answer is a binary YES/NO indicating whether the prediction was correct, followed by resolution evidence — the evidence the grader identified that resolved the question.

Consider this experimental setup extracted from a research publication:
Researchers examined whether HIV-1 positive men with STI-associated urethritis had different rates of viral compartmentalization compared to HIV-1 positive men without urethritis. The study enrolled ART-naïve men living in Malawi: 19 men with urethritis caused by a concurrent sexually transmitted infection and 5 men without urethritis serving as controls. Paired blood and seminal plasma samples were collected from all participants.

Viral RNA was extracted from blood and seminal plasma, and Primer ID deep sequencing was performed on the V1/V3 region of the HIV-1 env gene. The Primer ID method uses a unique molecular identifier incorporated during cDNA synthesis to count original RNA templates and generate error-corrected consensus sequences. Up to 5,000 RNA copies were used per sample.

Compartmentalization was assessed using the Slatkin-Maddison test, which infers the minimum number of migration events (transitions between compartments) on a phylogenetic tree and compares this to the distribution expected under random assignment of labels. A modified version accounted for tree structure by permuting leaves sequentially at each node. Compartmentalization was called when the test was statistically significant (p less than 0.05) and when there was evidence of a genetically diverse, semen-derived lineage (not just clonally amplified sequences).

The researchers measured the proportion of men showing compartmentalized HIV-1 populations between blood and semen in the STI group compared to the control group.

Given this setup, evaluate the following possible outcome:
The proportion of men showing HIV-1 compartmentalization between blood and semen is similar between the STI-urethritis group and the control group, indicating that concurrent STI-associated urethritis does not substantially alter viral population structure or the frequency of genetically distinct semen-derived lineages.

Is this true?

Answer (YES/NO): YES